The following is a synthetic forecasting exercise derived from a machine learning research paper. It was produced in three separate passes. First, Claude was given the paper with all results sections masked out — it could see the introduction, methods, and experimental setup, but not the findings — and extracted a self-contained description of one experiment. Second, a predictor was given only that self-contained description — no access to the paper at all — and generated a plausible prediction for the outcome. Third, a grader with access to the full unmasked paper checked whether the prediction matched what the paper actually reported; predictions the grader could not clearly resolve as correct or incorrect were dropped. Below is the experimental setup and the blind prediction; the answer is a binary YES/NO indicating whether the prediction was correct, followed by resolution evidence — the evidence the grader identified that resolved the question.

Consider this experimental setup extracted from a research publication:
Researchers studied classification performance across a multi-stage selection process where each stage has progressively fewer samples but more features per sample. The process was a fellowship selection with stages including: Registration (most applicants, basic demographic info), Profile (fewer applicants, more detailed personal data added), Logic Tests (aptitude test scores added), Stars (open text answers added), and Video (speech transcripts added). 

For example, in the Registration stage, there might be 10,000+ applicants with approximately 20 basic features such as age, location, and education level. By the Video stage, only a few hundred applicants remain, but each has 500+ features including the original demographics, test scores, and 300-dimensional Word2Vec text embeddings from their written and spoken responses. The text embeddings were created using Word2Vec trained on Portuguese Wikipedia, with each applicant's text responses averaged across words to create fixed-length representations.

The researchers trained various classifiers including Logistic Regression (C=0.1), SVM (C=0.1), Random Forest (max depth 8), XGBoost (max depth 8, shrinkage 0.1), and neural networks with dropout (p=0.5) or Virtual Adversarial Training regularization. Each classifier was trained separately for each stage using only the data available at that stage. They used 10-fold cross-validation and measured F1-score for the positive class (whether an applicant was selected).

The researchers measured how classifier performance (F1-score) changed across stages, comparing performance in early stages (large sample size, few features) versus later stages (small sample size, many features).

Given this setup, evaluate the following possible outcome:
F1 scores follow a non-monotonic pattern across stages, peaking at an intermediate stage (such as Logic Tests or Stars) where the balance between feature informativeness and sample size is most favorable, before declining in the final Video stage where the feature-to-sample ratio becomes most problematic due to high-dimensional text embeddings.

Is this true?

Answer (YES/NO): NO